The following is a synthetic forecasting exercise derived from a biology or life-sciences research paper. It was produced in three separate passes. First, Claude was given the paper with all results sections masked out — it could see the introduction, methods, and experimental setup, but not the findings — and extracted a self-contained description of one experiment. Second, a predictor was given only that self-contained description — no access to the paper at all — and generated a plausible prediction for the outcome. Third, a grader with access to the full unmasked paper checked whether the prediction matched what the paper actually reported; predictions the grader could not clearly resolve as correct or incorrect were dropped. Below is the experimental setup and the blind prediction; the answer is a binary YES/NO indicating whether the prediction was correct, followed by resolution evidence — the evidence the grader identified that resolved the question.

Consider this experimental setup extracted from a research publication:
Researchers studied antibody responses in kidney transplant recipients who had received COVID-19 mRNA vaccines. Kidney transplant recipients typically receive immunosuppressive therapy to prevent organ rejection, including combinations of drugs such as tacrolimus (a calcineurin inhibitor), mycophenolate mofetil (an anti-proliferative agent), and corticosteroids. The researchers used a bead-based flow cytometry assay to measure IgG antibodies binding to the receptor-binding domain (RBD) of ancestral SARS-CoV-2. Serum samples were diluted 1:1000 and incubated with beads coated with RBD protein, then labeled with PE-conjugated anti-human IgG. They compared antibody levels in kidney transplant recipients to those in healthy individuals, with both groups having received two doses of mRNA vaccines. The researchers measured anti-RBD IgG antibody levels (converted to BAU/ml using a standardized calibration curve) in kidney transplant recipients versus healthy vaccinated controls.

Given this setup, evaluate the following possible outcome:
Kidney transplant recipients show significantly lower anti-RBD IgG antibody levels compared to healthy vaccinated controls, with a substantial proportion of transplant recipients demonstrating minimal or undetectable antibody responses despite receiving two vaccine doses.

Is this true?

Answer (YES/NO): YES